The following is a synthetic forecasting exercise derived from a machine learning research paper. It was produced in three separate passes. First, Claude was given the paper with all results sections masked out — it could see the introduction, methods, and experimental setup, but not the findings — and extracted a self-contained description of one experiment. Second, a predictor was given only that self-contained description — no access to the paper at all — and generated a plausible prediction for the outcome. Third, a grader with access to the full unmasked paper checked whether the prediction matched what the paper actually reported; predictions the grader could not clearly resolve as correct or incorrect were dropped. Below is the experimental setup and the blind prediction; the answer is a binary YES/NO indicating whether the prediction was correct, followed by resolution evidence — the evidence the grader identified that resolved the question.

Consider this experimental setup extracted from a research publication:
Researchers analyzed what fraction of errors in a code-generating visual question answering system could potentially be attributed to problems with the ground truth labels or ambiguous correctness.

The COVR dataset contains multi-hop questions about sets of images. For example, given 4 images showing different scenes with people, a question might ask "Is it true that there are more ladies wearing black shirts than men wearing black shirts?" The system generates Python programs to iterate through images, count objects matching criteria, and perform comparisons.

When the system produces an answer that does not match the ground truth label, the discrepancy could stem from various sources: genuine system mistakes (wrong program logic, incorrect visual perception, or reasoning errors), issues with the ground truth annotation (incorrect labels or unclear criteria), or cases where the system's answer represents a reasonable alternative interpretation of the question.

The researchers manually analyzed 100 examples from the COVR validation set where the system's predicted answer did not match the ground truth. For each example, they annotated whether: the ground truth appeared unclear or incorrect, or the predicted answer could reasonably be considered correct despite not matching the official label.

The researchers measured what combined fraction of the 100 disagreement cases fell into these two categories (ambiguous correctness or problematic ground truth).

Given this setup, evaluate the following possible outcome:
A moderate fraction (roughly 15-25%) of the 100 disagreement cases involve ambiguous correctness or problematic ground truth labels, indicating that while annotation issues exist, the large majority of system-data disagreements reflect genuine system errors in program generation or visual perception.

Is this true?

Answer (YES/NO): NO